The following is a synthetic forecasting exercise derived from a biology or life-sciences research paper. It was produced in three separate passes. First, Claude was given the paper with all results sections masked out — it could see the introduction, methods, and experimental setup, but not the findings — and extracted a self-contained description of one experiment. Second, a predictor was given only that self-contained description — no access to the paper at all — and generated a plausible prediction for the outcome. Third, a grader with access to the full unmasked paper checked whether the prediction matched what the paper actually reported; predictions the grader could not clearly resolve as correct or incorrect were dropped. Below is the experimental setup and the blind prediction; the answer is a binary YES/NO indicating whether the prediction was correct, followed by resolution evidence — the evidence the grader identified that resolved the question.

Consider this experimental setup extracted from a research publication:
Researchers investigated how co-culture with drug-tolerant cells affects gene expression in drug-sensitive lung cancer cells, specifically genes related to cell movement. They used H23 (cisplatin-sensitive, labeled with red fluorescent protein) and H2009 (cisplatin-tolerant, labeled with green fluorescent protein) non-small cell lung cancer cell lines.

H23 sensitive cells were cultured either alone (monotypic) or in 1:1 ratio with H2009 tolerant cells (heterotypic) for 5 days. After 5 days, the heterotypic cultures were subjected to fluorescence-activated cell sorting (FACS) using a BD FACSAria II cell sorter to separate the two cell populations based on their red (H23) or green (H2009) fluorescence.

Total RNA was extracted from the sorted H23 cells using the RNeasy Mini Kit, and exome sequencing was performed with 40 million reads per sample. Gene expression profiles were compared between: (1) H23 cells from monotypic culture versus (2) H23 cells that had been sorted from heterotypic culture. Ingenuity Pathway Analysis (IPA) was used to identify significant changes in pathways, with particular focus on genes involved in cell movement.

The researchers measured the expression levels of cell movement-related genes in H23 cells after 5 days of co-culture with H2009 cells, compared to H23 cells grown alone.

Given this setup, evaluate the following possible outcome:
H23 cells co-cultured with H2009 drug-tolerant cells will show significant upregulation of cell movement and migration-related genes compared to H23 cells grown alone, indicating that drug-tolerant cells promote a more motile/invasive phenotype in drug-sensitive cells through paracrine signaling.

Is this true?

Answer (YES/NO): YES